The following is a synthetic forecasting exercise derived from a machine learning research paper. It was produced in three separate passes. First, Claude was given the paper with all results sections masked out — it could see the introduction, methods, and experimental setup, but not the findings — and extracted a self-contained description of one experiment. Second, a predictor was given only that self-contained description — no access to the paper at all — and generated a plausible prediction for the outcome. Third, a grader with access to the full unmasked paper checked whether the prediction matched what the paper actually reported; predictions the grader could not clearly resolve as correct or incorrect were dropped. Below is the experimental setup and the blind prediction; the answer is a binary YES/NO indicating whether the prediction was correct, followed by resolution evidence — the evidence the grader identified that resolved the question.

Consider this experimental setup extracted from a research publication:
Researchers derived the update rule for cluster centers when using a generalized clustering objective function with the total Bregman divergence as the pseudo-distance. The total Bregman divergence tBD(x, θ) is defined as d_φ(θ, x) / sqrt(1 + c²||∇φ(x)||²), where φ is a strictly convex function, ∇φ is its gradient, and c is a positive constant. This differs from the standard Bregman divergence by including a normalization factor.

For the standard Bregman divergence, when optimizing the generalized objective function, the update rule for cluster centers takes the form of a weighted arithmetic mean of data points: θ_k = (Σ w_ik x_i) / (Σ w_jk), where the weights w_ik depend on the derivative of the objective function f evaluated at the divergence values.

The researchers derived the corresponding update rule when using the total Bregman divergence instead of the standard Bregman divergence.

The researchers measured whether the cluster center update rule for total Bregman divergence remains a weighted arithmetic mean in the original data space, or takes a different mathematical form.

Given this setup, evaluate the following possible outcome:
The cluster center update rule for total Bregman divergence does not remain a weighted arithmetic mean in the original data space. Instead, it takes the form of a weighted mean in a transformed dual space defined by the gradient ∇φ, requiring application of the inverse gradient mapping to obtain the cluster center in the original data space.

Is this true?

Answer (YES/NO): YES